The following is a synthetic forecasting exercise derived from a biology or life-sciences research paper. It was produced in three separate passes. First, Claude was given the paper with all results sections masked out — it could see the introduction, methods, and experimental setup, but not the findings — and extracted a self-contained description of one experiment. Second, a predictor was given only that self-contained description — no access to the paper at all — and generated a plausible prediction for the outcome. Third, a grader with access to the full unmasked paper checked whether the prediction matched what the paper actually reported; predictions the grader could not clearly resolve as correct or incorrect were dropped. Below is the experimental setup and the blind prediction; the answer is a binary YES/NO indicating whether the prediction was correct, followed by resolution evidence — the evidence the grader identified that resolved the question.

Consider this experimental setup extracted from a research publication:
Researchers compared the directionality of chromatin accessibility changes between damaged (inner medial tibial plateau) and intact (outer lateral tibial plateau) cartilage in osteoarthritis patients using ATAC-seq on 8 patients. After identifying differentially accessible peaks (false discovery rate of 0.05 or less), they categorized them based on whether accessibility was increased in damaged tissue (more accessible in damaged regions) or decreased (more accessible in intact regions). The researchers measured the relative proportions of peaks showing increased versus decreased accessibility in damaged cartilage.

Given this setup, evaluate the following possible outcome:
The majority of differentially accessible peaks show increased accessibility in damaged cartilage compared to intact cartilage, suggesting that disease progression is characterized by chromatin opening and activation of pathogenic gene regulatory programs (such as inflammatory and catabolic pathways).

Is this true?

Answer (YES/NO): NO